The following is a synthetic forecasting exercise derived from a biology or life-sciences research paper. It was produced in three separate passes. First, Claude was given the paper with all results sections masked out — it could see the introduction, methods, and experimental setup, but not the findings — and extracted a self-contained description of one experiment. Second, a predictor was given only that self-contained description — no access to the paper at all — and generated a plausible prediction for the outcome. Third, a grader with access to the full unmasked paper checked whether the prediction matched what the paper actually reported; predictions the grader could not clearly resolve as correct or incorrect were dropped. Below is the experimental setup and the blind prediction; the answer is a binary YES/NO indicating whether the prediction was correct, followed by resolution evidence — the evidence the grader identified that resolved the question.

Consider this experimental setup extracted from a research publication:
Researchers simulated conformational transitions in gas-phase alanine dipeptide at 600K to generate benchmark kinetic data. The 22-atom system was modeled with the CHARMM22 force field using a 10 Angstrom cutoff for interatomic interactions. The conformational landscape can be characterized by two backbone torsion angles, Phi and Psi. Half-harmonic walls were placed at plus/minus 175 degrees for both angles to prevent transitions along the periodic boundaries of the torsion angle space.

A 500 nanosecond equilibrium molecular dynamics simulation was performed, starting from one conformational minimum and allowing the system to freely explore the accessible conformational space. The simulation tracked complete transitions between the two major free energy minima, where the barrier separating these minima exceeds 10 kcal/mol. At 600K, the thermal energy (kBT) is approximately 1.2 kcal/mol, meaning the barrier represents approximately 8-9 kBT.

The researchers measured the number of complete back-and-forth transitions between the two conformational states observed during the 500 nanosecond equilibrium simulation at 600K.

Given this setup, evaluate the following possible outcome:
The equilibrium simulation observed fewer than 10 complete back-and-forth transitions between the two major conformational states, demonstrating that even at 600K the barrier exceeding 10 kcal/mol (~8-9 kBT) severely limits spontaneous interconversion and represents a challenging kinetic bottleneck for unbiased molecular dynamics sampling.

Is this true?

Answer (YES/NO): NO